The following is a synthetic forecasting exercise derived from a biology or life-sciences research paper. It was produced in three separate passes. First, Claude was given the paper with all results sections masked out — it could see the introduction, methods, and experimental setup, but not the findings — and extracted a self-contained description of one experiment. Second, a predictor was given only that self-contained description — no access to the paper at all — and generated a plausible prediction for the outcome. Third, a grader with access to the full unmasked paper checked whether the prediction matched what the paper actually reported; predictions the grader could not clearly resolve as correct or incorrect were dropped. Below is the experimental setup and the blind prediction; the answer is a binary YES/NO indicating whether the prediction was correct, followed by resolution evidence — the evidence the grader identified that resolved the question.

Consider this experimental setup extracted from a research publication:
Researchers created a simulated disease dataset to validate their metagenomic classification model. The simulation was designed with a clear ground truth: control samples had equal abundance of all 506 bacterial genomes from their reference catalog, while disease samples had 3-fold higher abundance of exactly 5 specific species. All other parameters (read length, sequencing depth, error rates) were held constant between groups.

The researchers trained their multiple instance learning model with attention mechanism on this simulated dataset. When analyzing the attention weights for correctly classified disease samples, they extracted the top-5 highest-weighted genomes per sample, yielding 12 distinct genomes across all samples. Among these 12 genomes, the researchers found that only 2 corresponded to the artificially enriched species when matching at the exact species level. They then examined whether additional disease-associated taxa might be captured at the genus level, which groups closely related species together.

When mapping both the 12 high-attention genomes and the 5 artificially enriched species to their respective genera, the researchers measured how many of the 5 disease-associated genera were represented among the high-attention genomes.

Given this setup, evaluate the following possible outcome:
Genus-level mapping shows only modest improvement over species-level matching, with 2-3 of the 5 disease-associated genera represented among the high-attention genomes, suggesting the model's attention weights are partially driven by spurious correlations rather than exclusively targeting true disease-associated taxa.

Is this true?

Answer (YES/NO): NO